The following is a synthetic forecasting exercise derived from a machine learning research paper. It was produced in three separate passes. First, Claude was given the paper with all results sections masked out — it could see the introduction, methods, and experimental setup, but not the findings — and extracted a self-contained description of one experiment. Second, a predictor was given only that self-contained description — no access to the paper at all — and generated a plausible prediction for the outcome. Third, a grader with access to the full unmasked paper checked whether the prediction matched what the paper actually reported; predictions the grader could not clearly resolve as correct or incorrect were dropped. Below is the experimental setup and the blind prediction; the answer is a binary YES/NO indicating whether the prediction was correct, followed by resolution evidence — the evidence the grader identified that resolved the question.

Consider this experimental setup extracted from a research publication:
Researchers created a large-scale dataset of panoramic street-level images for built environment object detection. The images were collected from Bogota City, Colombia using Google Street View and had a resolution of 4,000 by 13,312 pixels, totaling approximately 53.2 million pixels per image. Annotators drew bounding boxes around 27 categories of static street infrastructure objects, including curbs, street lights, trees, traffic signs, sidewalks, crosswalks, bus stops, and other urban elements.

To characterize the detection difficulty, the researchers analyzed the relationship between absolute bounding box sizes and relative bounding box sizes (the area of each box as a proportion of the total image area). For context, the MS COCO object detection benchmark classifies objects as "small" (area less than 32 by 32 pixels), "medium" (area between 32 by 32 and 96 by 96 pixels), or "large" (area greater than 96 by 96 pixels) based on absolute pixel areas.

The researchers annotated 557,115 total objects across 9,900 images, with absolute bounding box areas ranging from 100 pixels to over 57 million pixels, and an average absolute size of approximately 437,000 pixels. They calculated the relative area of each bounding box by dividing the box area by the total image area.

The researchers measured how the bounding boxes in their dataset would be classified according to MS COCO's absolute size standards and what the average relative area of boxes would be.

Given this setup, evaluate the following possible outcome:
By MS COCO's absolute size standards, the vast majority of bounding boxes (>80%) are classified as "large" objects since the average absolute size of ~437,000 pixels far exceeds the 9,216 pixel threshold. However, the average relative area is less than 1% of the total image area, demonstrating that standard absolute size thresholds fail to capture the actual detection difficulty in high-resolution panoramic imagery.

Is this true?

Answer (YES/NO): NO